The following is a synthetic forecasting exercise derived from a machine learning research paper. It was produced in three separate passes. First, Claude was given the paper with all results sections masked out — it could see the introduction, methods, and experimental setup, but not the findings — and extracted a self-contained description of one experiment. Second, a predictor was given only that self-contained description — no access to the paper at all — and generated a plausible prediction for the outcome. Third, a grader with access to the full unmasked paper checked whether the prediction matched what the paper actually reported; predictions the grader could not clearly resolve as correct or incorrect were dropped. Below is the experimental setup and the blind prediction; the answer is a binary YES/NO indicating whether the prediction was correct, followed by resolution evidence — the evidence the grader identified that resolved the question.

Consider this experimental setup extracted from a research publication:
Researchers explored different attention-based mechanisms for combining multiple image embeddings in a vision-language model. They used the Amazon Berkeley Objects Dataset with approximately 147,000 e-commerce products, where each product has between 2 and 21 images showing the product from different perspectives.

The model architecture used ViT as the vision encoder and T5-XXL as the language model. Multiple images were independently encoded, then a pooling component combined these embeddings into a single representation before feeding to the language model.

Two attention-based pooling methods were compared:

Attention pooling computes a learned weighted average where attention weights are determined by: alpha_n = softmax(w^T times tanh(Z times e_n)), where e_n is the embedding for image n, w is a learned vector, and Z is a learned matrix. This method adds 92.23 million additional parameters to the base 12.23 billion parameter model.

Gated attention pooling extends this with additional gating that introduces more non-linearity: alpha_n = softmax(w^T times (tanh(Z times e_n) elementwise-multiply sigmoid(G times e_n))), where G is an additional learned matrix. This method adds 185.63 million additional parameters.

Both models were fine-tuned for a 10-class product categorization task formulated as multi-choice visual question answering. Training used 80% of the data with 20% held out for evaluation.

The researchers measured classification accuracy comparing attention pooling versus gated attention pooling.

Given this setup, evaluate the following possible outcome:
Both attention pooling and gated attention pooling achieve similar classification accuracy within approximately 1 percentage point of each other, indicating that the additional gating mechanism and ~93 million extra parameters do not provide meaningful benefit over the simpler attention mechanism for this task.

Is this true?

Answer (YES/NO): YES